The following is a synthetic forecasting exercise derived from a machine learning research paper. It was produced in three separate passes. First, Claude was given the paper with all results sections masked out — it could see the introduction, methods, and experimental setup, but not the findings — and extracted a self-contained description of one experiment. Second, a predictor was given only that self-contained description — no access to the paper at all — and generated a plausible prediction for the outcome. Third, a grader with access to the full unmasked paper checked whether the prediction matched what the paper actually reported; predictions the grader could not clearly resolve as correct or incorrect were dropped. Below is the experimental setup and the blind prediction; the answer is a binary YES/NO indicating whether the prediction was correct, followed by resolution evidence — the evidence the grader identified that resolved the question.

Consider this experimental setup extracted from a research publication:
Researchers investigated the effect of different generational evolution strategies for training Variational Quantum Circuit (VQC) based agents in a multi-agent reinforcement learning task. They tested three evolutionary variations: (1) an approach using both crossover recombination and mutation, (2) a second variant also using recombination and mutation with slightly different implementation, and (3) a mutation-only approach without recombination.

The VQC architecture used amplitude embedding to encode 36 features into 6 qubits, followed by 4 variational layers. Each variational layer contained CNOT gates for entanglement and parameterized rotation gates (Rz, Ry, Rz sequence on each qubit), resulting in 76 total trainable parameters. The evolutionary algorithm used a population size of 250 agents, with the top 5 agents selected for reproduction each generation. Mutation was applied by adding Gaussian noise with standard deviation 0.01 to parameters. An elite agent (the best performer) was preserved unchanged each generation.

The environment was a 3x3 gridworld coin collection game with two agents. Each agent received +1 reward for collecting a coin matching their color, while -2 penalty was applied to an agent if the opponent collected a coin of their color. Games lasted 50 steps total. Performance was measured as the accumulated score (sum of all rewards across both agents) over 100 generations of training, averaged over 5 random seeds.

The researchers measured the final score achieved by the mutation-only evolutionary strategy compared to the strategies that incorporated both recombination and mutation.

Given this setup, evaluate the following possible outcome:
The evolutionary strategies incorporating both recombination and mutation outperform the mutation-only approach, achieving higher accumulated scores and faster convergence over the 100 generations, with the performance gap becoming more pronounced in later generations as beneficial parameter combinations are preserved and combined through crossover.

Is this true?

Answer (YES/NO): NO